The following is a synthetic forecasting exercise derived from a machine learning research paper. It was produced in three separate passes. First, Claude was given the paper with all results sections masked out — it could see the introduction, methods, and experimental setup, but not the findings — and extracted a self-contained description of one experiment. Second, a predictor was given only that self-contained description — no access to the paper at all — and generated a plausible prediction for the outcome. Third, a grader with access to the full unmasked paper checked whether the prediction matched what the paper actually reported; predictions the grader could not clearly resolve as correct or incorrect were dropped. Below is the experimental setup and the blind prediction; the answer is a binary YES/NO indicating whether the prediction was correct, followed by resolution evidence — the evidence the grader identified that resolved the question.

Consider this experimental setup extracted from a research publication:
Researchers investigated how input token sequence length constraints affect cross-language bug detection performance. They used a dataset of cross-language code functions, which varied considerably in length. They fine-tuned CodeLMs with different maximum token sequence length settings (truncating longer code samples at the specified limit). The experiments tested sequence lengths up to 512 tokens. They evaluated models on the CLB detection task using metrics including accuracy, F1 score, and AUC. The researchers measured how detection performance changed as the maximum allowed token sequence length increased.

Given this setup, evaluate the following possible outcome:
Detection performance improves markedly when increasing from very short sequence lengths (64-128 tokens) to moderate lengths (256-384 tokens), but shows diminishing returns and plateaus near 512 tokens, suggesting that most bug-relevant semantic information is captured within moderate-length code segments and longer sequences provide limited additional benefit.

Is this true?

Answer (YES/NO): NO